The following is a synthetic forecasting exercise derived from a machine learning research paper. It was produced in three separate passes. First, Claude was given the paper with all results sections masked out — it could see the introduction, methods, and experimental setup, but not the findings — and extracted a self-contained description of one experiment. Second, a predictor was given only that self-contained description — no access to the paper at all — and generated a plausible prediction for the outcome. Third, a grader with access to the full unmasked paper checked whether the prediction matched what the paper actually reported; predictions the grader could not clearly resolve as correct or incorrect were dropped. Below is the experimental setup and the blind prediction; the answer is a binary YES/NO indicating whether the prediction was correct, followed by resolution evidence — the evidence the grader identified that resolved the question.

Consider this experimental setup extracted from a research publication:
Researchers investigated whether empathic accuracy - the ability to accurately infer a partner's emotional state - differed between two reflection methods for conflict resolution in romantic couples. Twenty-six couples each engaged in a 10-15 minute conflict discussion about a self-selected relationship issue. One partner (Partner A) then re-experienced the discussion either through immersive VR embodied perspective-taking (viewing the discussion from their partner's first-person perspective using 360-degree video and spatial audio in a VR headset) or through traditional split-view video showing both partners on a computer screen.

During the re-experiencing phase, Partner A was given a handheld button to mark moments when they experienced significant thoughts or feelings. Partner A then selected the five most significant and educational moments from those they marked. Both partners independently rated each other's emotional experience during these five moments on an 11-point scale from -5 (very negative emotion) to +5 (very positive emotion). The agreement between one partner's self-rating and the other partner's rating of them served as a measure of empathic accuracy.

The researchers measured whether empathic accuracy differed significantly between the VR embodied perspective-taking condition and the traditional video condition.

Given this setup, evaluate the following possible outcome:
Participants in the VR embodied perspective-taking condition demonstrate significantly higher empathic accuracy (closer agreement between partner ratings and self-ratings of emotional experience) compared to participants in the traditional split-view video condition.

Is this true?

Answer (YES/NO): NO